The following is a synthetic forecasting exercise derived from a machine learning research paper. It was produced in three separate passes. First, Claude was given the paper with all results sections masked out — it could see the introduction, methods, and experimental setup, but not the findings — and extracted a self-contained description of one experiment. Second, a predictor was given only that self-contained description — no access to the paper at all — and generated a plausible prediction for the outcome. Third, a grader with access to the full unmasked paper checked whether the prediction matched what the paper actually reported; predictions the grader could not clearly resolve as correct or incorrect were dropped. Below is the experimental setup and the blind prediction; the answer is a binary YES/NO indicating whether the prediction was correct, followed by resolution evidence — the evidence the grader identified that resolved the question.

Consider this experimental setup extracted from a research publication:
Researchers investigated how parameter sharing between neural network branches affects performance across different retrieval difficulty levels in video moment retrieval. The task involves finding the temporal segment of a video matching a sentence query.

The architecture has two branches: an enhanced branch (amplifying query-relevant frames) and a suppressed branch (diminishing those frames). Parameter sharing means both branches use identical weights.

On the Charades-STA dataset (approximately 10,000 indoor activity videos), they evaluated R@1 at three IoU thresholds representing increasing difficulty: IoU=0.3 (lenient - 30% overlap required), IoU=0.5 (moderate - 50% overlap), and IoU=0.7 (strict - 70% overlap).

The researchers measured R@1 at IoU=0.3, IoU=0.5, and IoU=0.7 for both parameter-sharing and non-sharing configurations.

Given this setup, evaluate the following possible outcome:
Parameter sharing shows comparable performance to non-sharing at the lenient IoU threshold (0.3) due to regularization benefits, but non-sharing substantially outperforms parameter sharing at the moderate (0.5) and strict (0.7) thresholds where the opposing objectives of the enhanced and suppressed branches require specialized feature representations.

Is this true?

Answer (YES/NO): NO